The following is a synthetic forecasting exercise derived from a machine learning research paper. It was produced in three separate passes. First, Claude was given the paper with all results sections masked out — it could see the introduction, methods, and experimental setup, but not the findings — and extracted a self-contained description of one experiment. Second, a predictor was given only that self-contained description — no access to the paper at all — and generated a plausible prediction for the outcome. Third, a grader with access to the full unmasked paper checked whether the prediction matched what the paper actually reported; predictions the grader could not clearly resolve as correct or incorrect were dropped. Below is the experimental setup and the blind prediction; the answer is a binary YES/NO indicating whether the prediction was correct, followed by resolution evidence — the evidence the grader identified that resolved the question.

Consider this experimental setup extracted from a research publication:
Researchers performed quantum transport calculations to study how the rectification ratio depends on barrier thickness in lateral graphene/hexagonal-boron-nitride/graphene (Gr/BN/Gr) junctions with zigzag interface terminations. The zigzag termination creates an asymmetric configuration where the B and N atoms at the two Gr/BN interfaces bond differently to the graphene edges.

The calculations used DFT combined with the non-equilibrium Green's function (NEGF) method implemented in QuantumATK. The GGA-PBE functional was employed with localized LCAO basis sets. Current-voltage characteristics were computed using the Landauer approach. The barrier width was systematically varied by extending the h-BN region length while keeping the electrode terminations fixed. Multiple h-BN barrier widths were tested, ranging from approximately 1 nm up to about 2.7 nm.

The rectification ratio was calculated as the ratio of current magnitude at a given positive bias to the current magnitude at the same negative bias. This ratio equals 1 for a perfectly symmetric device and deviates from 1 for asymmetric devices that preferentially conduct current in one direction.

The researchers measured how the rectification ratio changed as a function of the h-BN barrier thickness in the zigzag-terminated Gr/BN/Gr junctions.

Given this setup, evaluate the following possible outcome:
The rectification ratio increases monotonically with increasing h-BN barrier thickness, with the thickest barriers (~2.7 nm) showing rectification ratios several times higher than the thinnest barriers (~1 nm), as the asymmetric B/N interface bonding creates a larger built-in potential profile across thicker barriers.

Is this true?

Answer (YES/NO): YES